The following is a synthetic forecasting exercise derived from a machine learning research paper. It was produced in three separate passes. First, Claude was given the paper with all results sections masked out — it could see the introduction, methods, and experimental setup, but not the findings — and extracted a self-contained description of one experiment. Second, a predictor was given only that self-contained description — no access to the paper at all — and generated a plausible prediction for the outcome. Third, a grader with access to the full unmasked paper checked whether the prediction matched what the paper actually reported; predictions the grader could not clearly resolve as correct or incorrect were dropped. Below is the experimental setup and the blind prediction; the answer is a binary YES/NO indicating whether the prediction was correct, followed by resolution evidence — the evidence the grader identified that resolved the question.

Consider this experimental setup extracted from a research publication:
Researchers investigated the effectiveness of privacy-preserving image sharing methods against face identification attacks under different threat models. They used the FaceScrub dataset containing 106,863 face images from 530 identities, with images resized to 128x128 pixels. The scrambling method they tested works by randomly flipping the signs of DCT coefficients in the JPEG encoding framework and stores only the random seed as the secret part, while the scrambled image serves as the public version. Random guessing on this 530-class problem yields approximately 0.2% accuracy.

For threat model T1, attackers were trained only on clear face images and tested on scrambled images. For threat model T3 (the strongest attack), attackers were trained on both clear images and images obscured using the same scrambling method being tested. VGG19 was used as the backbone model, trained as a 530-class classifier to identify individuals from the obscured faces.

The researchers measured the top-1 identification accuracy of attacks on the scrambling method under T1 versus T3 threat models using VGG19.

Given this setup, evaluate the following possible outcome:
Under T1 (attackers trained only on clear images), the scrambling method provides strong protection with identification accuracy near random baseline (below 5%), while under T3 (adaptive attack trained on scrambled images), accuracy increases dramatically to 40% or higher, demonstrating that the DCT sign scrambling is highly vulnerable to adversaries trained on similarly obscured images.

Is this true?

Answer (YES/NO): YES